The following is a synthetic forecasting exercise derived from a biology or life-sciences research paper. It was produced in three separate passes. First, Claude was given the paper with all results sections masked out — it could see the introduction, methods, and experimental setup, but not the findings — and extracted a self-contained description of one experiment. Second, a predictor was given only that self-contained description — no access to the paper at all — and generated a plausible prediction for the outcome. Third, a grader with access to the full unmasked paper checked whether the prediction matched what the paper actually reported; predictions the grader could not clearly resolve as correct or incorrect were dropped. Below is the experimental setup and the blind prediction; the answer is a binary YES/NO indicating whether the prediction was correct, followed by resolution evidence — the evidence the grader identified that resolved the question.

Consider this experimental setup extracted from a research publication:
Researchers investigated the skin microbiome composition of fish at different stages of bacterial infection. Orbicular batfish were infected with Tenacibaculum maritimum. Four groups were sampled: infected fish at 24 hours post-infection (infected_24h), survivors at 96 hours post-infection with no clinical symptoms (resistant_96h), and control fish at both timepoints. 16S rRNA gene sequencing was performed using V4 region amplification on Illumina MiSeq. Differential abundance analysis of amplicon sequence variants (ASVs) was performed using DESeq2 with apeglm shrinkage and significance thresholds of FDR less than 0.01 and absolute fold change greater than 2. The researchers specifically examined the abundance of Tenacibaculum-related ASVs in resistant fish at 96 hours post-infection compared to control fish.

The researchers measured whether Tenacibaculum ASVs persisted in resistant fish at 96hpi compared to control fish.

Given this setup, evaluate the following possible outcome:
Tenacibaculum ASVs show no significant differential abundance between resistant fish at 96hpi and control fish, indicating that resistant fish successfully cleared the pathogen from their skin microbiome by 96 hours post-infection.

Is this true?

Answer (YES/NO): NO